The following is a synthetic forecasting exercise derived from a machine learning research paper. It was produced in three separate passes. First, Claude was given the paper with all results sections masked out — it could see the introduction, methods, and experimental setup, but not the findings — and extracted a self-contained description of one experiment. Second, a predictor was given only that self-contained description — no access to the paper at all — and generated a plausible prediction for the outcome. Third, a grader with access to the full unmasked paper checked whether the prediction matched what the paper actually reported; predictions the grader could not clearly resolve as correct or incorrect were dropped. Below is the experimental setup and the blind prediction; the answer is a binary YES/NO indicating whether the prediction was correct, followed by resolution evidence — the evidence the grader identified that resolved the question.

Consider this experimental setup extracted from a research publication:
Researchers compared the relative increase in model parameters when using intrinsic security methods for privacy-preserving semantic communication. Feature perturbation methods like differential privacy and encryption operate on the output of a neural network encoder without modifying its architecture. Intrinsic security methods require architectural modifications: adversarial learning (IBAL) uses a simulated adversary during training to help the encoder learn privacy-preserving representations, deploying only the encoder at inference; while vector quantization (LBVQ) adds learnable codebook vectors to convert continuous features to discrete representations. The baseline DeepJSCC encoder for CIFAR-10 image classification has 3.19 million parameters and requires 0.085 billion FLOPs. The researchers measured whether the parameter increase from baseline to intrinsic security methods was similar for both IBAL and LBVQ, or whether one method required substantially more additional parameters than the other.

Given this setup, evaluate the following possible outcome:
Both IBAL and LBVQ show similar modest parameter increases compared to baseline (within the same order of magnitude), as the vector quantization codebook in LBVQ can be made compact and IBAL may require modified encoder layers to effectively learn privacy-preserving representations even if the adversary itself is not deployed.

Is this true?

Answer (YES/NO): NO